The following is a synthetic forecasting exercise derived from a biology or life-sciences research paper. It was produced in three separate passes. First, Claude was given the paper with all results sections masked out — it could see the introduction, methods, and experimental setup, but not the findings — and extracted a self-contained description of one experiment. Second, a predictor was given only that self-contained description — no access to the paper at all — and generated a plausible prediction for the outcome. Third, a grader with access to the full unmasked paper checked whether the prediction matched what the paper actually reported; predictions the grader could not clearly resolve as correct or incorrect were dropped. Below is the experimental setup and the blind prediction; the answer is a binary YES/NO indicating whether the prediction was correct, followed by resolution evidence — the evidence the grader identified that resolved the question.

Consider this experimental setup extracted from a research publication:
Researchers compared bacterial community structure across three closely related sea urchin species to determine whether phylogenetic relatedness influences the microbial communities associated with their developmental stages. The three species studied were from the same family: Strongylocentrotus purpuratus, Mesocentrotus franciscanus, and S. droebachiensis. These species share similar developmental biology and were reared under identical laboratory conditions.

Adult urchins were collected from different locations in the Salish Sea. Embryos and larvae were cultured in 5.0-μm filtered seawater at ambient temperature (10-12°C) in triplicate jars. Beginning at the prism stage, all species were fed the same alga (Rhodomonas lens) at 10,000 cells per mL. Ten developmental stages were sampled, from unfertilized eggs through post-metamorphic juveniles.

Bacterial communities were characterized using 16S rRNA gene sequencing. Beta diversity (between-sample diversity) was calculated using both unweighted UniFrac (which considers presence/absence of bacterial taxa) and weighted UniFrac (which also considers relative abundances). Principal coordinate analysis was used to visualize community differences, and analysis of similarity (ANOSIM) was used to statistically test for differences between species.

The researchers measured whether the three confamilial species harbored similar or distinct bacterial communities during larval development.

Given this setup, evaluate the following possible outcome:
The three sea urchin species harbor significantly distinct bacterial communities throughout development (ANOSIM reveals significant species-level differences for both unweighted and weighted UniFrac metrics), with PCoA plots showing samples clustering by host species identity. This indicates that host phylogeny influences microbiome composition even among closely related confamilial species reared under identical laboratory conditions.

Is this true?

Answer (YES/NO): NO